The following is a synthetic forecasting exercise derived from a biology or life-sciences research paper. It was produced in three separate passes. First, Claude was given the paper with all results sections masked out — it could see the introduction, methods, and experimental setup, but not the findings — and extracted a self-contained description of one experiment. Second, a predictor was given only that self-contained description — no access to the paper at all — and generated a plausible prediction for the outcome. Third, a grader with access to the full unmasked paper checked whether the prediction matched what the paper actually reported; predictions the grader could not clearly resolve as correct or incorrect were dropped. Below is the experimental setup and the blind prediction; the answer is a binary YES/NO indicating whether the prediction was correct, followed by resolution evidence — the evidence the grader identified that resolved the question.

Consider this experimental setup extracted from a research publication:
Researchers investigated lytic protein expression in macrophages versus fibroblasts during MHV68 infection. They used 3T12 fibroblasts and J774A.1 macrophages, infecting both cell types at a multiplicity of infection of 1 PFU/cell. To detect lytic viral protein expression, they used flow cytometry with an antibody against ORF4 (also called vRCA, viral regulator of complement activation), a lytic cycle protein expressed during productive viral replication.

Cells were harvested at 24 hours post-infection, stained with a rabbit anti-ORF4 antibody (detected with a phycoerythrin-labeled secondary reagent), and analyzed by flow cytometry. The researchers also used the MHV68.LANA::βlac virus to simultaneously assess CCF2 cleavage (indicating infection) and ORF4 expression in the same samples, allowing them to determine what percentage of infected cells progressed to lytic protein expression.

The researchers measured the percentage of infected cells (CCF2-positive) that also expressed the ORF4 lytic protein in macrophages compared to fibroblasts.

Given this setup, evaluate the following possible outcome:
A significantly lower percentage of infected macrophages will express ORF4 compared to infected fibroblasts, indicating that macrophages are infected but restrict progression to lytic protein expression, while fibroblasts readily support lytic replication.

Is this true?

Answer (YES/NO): YES